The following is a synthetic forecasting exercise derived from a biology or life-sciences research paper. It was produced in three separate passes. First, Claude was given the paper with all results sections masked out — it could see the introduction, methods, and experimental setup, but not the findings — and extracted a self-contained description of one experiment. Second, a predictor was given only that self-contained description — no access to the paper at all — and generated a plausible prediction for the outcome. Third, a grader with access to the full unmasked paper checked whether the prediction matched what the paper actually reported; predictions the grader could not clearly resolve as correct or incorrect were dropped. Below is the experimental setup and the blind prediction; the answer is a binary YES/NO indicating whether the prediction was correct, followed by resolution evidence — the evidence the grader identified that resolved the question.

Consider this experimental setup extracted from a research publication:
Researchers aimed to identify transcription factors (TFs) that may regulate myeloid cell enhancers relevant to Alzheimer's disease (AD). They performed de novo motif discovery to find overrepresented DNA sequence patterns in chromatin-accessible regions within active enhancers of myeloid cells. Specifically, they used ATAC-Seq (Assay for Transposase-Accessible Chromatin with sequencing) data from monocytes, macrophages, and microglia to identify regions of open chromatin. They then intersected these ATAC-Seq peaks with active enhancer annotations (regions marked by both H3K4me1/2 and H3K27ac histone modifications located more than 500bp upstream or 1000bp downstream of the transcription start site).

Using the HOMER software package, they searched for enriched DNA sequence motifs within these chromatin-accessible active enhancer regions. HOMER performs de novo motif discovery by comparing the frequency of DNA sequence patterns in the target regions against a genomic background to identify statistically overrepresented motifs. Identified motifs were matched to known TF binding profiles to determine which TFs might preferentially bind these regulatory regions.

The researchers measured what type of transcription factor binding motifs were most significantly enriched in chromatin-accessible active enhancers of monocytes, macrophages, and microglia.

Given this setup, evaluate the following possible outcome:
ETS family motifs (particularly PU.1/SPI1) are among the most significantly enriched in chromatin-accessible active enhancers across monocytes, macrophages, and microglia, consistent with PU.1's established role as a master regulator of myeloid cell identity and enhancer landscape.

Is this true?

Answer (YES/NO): YES